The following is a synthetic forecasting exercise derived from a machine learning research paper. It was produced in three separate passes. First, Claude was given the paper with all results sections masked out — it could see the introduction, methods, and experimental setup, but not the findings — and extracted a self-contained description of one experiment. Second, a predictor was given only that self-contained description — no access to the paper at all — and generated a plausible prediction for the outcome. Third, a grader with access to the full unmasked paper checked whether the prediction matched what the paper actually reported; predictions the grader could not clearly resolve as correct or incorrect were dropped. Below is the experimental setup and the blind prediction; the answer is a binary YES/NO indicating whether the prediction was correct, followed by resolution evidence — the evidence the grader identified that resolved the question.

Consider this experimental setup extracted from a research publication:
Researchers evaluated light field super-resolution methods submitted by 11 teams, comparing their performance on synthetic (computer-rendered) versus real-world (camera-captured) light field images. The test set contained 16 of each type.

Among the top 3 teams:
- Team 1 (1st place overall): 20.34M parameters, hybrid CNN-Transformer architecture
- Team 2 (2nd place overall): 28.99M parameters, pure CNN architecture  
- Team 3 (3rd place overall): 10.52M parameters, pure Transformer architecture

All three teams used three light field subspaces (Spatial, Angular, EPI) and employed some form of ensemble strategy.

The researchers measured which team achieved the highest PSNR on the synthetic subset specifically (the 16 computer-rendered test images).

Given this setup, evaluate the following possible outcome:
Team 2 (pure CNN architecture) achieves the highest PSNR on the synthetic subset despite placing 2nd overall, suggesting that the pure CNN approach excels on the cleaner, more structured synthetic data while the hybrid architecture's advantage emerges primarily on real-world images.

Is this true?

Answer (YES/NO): NO